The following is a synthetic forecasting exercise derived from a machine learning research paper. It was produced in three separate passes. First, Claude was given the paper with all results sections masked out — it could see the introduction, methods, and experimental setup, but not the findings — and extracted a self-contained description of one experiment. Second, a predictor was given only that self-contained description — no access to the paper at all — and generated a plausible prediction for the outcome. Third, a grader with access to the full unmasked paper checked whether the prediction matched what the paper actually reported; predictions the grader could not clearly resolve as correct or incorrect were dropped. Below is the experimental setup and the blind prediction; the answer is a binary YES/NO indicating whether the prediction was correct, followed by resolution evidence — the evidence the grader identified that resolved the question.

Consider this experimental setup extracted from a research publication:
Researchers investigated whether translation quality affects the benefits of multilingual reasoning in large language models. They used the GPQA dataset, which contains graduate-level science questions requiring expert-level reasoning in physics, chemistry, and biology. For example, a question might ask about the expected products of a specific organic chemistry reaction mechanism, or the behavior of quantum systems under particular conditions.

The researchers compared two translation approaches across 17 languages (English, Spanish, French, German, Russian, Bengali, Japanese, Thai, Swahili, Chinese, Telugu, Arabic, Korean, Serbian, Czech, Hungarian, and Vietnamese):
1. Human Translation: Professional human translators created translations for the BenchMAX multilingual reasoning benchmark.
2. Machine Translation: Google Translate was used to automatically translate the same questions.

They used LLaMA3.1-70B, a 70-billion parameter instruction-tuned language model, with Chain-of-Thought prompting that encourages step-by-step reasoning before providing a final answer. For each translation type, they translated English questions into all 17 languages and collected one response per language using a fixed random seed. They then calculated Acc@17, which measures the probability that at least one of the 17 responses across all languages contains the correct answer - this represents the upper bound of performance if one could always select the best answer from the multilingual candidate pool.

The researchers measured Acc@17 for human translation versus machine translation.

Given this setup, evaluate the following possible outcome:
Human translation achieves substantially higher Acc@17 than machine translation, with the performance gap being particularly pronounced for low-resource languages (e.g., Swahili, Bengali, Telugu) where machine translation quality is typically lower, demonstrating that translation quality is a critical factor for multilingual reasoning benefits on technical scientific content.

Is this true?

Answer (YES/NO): NO